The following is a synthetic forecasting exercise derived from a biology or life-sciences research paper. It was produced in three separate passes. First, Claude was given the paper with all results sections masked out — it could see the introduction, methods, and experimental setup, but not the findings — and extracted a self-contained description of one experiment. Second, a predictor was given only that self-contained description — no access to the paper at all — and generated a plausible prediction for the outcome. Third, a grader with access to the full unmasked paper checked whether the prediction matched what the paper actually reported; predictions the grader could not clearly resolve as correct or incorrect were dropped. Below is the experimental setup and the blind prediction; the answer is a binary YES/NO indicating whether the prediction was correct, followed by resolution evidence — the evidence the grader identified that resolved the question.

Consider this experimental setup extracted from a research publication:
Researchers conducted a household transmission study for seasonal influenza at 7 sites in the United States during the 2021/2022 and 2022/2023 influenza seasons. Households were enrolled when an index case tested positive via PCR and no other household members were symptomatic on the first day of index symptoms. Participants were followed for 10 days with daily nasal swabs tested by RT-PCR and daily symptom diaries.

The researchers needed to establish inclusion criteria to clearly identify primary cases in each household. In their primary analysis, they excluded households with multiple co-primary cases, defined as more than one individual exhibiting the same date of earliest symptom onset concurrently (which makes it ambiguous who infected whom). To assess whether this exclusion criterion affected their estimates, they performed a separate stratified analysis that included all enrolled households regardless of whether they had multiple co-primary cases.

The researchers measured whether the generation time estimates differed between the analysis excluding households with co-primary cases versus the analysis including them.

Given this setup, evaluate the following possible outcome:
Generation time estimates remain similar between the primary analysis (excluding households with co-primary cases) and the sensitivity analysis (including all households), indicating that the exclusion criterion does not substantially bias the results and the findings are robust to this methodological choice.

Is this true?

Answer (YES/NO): YES